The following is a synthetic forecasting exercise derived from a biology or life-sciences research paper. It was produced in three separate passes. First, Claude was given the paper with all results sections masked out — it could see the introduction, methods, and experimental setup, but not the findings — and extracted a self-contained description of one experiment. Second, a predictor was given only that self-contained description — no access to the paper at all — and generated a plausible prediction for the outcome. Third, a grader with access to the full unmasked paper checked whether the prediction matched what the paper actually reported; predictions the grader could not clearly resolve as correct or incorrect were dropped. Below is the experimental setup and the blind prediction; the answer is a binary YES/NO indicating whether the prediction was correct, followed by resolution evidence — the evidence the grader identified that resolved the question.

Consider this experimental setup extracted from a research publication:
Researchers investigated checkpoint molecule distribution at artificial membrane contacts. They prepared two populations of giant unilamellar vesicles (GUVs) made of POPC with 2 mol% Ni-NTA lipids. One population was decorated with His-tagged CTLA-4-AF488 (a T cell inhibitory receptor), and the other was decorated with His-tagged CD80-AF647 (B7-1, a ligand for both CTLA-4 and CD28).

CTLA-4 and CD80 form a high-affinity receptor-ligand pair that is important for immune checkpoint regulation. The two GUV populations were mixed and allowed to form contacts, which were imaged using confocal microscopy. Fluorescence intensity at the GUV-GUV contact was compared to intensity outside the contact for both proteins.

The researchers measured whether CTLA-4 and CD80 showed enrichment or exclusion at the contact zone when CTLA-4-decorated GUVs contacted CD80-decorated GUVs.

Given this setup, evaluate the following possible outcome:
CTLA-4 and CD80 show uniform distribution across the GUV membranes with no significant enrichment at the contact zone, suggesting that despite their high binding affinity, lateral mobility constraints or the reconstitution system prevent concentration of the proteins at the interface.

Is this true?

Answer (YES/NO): NO